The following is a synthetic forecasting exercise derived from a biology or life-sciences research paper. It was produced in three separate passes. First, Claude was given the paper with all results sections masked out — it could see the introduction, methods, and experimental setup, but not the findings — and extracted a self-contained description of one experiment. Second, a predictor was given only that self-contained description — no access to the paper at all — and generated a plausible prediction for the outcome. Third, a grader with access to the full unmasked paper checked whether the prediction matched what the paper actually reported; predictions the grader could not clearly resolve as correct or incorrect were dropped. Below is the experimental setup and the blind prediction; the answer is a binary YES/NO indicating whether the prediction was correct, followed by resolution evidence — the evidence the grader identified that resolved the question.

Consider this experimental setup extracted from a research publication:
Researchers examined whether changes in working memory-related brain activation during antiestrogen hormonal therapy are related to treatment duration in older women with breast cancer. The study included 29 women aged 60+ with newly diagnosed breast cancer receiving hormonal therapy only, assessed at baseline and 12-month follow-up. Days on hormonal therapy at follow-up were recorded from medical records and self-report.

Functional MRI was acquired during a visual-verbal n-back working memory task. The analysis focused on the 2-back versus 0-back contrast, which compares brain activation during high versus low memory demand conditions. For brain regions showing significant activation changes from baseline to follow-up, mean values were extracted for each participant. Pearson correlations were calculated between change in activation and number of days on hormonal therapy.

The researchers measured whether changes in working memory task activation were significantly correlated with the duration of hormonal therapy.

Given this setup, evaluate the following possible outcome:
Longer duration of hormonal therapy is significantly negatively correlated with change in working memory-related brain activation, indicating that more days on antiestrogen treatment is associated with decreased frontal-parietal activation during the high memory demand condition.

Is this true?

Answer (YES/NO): NO